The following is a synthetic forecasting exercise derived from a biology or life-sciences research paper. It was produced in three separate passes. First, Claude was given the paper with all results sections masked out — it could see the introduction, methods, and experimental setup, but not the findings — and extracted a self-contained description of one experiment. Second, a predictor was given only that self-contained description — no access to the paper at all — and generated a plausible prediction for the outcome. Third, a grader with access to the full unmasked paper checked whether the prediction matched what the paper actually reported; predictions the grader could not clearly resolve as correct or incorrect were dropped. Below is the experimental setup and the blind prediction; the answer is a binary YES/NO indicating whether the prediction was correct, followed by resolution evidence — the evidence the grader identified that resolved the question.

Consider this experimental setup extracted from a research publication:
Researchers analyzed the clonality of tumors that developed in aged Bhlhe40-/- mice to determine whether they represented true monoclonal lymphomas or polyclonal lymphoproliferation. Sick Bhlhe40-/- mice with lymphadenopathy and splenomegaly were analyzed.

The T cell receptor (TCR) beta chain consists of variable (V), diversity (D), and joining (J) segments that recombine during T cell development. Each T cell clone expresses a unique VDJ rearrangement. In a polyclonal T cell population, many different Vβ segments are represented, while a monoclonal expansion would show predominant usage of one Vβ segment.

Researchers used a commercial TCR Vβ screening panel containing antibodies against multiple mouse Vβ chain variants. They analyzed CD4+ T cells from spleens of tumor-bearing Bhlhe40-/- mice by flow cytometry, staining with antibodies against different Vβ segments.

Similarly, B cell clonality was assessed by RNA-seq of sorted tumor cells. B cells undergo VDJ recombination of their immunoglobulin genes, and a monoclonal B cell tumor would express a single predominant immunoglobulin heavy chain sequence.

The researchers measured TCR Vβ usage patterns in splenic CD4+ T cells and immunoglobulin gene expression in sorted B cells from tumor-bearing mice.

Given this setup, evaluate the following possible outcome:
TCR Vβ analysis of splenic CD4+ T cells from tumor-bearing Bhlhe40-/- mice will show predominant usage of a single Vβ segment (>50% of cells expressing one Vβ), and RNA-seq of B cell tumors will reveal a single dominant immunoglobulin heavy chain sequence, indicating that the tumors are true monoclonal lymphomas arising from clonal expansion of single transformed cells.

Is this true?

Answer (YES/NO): NO